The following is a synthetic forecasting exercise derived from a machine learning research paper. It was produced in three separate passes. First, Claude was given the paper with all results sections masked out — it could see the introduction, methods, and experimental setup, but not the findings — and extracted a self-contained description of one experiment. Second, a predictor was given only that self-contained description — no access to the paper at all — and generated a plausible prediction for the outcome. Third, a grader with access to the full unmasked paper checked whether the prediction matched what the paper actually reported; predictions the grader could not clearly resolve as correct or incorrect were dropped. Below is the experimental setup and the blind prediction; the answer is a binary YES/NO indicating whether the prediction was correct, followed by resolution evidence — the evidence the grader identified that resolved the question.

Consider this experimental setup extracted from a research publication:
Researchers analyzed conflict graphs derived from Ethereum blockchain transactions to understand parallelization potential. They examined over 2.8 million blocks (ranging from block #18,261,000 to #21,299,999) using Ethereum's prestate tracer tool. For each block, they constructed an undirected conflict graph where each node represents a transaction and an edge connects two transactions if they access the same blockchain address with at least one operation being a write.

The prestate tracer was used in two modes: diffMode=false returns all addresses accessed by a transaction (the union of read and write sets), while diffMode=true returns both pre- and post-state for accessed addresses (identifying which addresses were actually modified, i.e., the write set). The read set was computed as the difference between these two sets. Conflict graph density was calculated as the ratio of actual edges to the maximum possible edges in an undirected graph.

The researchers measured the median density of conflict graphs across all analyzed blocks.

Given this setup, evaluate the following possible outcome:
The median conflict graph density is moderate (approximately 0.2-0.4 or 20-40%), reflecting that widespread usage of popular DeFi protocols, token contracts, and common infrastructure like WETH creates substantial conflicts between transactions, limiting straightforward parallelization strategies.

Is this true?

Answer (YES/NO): NO